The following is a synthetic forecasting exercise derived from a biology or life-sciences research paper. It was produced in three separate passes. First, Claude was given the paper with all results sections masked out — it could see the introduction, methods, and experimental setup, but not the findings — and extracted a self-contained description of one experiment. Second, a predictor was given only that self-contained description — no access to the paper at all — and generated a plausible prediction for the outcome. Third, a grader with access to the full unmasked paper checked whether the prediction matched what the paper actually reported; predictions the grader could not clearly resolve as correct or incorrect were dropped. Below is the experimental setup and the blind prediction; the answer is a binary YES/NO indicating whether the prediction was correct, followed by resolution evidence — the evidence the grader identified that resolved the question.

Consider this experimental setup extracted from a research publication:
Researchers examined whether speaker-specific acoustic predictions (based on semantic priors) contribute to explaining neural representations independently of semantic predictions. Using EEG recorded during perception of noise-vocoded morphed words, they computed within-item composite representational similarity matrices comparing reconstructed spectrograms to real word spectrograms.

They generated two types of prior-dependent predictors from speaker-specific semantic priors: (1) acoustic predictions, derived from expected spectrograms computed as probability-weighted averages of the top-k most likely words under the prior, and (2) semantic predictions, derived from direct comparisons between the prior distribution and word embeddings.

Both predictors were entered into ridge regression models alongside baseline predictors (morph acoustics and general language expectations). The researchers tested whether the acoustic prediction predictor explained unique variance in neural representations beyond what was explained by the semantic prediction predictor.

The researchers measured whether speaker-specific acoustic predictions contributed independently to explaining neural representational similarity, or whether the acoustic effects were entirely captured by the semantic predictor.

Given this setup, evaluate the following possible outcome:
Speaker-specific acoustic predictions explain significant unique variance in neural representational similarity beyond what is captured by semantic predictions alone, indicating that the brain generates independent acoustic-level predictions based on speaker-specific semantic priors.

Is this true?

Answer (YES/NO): YES